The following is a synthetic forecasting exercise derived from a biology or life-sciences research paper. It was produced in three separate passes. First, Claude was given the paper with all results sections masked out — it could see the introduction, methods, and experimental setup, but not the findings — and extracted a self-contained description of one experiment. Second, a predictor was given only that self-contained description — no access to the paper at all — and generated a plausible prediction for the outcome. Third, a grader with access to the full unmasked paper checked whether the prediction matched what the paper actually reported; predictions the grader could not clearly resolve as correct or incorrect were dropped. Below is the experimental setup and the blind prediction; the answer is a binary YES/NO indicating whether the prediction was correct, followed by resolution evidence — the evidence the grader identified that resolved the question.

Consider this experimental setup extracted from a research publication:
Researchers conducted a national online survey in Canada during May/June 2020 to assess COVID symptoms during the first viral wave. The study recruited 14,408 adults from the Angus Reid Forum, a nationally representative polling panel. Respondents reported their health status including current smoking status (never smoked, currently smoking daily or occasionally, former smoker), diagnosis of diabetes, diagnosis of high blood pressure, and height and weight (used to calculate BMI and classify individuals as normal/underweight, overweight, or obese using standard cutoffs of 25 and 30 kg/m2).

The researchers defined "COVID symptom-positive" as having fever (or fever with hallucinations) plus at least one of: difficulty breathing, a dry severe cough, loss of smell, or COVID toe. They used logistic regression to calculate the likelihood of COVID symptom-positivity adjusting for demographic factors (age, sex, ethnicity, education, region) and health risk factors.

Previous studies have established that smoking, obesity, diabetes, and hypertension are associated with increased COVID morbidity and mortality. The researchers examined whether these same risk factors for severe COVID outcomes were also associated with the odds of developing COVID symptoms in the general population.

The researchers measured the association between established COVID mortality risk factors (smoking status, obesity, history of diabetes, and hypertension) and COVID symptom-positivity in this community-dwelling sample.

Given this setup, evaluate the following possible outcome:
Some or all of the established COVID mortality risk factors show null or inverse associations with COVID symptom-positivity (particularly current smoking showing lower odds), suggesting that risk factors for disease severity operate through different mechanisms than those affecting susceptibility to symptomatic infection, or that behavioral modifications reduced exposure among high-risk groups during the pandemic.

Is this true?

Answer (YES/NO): NO